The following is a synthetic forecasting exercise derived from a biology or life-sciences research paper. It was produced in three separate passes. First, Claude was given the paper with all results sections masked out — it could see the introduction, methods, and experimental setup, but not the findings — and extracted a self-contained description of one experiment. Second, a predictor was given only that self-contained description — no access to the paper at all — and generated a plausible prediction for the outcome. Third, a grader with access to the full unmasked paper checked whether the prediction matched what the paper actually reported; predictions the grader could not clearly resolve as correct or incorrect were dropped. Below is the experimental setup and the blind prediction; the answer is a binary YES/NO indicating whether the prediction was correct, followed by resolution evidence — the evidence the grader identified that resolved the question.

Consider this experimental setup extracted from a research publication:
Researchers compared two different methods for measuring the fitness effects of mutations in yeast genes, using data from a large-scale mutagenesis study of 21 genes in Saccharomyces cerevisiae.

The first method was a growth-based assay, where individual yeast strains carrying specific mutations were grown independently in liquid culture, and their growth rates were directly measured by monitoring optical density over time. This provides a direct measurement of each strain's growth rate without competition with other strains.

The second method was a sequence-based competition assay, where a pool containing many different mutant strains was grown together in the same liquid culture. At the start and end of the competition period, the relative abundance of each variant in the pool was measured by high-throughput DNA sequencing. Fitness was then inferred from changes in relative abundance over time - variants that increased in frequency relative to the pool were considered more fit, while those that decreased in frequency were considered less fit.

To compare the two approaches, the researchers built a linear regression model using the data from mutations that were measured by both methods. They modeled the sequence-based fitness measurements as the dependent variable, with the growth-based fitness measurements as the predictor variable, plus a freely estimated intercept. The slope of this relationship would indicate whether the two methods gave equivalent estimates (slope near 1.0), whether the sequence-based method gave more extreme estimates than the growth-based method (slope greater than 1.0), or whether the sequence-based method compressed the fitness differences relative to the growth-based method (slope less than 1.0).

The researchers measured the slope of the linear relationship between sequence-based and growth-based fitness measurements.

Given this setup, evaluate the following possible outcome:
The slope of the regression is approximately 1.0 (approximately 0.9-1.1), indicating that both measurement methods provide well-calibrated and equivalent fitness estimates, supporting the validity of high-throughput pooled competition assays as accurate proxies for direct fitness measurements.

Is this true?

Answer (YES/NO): NO